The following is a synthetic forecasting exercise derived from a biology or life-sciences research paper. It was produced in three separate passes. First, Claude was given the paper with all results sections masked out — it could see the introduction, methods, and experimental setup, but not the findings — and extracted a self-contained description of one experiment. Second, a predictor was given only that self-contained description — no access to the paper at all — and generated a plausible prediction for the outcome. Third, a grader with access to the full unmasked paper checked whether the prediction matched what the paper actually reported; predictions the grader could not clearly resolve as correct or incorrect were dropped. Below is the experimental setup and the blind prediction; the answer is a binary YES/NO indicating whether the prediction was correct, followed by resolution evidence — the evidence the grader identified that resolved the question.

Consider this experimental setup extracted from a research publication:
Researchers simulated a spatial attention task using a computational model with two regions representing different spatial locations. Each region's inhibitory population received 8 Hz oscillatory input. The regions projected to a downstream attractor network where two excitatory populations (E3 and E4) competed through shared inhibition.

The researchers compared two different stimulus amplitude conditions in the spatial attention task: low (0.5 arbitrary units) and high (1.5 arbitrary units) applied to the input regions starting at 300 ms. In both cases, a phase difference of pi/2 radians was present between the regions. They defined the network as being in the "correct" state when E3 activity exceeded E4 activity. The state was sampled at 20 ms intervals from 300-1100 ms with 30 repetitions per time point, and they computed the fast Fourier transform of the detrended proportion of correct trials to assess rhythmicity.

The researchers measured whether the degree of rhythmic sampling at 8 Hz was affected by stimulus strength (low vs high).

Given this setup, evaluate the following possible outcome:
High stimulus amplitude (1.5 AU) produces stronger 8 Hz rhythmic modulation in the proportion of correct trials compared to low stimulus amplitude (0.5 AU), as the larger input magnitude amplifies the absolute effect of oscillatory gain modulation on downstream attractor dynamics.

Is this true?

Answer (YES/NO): NO